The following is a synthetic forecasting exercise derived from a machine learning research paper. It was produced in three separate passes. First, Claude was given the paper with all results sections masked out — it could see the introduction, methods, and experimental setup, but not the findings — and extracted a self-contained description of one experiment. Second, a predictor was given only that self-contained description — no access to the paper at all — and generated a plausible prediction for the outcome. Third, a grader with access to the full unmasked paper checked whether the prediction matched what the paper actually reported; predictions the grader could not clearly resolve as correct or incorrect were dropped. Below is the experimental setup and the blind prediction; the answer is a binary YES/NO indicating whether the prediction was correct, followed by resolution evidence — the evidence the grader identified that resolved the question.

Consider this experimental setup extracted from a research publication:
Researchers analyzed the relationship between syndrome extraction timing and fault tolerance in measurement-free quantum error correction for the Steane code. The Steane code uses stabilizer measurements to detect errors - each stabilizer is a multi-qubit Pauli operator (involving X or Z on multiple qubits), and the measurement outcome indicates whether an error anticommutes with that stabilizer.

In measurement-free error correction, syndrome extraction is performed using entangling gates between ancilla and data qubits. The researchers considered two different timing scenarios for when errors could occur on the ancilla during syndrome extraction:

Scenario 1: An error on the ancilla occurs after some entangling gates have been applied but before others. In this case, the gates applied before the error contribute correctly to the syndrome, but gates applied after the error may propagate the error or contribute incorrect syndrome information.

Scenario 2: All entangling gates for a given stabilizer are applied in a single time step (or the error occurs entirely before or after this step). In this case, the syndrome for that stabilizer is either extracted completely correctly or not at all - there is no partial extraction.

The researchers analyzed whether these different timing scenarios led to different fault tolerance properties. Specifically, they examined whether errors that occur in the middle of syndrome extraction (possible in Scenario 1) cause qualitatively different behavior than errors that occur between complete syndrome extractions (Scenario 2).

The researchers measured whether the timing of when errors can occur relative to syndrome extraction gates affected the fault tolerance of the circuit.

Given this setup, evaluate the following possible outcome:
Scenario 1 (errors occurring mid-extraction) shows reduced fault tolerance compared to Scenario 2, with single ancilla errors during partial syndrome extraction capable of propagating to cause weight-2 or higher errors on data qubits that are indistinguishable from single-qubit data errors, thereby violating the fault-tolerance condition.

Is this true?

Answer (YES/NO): YES